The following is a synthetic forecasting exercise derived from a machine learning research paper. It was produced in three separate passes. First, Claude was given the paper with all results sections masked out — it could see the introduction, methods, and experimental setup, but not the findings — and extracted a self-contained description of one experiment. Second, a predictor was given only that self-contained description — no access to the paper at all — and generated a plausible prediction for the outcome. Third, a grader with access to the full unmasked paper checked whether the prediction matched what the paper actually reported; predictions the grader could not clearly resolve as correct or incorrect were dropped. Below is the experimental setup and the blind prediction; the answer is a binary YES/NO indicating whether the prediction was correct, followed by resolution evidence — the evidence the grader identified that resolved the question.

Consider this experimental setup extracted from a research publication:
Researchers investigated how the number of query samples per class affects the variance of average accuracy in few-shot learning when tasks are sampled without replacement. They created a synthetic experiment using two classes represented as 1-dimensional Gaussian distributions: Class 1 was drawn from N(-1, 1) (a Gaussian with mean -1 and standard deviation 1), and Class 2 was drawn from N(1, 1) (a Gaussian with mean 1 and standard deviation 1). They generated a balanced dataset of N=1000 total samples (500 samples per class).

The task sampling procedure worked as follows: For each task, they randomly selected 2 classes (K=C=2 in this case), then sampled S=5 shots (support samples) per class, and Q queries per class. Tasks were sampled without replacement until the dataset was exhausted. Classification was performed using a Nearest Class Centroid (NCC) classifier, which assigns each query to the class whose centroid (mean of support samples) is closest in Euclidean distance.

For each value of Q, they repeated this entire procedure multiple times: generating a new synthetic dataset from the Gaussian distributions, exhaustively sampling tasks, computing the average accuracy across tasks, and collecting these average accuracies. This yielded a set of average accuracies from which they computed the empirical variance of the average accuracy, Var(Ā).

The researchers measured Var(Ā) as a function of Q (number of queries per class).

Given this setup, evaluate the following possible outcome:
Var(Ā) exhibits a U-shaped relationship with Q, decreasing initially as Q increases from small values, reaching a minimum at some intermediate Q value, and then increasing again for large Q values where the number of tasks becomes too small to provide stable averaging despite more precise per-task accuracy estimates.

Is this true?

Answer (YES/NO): YES